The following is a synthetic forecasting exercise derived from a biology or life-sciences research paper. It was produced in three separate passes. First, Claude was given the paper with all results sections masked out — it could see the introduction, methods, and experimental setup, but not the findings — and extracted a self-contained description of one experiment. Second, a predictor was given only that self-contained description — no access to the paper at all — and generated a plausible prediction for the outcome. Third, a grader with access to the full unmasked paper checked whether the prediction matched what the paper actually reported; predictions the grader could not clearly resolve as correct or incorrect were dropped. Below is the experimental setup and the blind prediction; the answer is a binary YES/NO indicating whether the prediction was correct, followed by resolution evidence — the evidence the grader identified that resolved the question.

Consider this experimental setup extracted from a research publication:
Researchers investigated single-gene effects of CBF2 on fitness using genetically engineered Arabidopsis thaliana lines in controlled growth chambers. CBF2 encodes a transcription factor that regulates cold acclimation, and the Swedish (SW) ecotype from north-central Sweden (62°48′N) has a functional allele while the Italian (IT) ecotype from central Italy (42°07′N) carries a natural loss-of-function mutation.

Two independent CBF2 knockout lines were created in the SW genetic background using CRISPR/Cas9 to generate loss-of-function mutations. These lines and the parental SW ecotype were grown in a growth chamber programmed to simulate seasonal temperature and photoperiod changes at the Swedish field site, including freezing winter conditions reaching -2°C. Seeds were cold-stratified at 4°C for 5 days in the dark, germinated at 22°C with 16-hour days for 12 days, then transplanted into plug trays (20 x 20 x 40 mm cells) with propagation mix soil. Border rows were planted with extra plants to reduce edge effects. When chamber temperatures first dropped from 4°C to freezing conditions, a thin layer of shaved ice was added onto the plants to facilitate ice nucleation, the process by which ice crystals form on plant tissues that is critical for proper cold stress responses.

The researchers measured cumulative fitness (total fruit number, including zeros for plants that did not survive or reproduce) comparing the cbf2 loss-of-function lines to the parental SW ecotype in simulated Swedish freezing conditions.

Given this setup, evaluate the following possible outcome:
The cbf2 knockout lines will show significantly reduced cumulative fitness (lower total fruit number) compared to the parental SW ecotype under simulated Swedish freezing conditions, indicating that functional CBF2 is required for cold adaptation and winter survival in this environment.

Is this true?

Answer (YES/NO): YES